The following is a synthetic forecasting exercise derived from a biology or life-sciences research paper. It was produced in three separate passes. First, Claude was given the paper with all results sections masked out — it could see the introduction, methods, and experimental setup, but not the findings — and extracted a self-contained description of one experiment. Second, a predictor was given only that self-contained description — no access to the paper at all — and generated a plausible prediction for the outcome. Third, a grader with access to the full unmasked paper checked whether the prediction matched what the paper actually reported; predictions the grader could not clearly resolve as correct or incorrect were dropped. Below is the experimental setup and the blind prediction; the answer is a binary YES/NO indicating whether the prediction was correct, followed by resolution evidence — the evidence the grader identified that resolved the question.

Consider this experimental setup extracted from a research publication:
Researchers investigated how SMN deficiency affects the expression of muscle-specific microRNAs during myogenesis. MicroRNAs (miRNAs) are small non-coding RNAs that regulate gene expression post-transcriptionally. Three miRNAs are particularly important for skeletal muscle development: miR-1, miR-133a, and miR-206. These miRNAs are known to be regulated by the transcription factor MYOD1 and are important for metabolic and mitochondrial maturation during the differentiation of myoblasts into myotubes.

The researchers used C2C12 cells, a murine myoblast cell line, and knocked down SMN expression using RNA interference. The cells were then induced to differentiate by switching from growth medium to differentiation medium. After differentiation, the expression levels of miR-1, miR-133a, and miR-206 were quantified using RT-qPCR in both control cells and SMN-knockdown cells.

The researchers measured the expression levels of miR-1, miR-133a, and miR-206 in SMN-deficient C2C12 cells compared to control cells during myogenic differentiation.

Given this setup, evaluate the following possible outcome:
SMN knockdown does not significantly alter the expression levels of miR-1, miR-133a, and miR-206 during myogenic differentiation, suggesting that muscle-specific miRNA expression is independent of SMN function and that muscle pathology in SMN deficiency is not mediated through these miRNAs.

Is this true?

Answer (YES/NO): NO